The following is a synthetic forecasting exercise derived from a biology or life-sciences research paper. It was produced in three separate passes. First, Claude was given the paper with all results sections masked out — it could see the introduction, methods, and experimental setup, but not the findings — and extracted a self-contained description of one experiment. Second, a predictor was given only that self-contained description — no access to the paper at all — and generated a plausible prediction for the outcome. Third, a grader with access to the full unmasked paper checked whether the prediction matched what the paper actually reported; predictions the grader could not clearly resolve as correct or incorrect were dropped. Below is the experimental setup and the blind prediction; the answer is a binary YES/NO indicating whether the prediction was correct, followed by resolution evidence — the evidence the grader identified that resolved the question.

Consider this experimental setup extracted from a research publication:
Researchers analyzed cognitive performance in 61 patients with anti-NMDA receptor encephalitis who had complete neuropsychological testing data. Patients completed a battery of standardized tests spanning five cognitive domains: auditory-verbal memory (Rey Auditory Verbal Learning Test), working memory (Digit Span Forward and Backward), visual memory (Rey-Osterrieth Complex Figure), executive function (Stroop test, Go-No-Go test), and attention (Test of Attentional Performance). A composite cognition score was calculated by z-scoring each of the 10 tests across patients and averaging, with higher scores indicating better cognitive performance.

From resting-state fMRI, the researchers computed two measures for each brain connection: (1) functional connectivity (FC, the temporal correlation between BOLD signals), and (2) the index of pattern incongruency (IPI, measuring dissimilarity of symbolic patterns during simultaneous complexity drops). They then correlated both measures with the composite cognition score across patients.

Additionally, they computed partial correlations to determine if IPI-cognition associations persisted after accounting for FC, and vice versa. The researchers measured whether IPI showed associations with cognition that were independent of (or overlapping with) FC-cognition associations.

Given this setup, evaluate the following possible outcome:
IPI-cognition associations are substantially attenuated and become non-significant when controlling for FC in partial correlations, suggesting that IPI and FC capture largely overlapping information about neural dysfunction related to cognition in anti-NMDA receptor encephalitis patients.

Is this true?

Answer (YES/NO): NO